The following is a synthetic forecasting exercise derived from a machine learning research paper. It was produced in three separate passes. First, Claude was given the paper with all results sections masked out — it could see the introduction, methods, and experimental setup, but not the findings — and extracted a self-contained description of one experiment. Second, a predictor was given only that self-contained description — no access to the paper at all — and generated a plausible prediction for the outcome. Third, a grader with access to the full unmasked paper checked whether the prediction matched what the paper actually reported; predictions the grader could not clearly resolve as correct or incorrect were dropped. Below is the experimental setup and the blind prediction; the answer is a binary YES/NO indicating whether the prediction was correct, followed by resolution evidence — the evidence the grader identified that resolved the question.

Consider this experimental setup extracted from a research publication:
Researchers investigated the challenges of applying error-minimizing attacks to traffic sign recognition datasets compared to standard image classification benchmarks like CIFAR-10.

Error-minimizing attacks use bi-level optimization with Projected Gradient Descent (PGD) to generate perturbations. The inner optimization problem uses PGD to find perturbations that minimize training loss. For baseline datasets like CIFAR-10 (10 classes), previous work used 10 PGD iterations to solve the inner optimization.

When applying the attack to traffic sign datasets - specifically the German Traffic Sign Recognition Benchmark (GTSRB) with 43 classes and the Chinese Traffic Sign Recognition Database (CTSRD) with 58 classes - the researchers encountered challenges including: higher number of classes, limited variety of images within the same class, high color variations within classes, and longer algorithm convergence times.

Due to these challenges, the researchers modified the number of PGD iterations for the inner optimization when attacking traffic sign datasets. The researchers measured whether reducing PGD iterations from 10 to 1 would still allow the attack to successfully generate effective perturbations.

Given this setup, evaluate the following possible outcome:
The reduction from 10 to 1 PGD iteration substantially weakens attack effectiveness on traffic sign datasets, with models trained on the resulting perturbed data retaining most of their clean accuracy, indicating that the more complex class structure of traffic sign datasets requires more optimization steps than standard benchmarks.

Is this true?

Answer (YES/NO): NO